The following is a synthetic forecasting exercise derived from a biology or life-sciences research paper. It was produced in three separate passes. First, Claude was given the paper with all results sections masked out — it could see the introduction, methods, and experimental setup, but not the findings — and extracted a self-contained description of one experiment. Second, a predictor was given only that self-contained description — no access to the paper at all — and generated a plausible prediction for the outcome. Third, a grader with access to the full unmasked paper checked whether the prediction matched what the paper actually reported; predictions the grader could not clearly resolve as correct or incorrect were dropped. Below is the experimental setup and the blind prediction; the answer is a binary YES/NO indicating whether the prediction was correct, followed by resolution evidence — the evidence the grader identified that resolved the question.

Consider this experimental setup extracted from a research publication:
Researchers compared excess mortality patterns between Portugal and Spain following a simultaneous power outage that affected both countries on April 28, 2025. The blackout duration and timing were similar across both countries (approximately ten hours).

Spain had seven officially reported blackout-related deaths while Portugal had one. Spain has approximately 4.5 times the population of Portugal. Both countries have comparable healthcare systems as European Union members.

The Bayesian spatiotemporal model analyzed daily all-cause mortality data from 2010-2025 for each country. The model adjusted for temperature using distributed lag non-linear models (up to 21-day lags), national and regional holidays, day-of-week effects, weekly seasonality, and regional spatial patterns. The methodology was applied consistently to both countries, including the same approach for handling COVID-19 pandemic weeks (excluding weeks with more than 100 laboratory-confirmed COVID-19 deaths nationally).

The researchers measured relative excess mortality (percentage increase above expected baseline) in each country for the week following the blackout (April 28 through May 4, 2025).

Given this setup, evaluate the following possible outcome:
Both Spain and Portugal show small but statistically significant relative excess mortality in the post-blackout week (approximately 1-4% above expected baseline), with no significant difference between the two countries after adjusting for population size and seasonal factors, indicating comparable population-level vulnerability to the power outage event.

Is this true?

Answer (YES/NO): NO